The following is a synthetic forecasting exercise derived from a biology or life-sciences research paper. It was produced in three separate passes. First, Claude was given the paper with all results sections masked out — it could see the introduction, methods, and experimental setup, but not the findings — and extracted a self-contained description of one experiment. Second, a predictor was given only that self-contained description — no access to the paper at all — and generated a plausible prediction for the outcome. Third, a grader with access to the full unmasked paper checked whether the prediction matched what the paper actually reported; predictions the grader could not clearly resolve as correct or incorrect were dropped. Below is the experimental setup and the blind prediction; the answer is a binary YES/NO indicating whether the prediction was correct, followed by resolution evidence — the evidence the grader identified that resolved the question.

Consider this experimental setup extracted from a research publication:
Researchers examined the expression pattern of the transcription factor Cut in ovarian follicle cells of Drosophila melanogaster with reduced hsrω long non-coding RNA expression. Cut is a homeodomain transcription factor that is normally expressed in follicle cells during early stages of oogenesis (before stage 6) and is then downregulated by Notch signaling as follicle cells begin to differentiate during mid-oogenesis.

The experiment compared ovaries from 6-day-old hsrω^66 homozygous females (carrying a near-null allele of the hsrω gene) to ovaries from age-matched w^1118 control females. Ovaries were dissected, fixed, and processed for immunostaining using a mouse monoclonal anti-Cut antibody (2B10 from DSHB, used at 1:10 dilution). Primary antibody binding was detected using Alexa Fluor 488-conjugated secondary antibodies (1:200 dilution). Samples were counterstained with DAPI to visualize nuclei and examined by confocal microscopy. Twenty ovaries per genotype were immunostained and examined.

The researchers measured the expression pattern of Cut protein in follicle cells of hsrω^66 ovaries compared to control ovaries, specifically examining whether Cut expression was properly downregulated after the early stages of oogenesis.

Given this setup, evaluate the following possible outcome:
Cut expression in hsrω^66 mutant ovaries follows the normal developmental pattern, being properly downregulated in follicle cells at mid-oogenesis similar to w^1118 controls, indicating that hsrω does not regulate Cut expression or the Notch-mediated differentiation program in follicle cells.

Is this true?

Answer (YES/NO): NO